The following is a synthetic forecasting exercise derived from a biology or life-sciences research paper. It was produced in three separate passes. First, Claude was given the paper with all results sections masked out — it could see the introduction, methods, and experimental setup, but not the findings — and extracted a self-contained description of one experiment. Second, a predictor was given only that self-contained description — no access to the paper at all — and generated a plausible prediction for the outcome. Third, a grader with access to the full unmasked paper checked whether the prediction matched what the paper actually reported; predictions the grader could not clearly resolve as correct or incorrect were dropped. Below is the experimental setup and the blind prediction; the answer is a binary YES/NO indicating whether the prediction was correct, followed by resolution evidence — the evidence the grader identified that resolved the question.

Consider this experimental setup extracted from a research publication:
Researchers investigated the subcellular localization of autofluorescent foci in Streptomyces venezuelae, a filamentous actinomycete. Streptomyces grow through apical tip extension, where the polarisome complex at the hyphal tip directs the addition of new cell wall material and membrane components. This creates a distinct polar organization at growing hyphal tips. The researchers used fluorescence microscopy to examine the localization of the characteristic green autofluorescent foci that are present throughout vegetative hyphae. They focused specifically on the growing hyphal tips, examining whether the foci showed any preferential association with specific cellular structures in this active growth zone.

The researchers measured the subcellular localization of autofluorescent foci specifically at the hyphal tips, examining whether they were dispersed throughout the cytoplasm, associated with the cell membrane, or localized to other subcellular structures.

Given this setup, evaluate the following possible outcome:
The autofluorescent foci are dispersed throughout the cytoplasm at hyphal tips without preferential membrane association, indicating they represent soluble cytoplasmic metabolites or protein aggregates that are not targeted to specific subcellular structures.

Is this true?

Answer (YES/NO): NO